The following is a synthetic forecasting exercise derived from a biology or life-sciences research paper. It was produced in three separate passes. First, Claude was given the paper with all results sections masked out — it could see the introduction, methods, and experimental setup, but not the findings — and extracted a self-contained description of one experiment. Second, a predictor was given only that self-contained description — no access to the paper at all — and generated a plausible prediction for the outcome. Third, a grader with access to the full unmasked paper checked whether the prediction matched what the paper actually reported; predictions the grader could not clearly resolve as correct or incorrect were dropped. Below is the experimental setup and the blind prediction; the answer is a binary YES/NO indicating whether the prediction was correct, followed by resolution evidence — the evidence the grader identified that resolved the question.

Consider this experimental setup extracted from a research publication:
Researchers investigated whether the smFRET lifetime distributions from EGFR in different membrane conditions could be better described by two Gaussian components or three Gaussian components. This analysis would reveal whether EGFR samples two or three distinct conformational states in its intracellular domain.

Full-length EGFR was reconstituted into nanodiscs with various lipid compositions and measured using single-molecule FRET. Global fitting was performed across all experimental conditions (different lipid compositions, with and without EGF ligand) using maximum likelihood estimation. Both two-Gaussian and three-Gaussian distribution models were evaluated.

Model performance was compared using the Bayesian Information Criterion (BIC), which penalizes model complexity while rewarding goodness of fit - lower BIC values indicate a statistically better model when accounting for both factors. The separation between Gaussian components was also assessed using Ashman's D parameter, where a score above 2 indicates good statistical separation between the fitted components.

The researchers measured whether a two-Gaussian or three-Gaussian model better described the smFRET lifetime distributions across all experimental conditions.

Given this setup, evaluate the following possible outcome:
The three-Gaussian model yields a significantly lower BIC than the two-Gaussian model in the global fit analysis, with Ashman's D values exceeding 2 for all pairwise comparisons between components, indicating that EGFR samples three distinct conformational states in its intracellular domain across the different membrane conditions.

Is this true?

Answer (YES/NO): NO